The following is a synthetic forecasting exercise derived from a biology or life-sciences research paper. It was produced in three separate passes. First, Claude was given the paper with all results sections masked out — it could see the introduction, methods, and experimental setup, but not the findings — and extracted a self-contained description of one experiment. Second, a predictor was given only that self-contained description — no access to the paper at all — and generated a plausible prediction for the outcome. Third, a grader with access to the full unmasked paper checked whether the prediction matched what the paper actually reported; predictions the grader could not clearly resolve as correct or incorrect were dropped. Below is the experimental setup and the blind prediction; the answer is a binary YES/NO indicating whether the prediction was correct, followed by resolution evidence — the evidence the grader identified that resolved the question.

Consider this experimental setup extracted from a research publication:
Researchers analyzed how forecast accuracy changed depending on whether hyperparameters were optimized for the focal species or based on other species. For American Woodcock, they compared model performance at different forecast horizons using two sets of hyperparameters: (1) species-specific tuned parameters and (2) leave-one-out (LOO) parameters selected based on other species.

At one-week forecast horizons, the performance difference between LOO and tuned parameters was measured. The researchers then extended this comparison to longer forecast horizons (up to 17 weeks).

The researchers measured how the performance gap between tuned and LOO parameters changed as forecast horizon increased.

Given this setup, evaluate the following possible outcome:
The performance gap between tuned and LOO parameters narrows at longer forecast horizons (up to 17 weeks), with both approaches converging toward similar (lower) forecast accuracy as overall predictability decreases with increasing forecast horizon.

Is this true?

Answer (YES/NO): NO